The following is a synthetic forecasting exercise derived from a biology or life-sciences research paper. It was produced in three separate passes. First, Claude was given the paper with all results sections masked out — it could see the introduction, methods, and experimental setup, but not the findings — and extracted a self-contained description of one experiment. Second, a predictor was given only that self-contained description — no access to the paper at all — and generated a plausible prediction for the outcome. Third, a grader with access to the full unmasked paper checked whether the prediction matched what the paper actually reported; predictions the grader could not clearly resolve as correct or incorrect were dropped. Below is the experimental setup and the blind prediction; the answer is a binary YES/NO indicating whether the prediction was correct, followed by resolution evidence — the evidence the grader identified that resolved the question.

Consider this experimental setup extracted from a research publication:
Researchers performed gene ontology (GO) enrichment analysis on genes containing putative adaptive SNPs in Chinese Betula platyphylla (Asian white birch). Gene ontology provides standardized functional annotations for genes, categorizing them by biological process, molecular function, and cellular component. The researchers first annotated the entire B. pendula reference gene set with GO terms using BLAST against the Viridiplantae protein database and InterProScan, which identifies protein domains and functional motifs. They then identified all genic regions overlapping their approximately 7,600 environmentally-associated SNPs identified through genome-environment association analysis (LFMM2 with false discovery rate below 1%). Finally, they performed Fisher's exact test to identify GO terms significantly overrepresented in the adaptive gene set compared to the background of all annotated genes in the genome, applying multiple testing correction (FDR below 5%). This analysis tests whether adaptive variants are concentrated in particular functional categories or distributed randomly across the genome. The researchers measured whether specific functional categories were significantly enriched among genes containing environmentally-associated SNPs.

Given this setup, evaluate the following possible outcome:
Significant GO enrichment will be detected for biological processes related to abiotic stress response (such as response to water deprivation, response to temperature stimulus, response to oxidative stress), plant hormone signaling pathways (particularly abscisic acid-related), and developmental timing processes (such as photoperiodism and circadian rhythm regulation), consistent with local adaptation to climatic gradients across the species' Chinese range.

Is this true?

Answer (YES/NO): NO